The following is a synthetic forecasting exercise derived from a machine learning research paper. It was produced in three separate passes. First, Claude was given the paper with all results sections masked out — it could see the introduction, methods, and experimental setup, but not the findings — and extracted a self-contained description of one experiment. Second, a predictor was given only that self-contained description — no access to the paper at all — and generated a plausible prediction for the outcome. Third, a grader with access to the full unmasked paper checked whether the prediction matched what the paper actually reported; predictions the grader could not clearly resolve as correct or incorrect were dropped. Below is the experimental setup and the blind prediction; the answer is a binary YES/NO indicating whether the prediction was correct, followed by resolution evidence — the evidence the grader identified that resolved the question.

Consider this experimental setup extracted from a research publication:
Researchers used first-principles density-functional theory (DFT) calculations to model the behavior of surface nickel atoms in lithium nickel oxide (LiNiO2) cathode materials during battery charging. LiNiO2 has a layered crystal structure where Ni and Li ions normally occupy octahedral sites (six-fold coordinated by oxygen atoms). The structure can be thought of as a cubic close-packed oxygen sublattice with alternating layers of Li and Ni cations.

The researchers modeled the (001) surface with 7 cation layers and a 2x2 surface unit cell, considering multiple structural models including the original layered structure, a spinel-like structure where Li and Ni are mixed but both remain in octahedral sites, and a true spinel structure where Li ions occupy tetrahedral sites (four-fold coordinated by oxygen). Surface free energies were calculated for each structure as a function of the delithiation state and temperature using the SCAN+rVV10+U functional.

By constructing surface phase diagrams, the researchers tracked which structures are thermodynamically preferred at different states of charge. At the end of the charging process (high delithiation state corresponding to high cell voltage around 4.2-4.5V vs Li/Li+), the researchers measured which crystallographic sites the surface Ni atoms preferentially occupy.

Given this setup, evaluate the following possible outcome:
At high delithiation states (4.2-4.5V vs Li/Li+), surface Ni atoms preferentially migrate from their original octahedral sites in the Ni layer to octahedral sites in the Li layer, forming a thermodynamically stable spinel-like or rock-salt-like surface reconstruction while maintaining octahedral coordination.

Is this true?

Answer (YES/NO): NO